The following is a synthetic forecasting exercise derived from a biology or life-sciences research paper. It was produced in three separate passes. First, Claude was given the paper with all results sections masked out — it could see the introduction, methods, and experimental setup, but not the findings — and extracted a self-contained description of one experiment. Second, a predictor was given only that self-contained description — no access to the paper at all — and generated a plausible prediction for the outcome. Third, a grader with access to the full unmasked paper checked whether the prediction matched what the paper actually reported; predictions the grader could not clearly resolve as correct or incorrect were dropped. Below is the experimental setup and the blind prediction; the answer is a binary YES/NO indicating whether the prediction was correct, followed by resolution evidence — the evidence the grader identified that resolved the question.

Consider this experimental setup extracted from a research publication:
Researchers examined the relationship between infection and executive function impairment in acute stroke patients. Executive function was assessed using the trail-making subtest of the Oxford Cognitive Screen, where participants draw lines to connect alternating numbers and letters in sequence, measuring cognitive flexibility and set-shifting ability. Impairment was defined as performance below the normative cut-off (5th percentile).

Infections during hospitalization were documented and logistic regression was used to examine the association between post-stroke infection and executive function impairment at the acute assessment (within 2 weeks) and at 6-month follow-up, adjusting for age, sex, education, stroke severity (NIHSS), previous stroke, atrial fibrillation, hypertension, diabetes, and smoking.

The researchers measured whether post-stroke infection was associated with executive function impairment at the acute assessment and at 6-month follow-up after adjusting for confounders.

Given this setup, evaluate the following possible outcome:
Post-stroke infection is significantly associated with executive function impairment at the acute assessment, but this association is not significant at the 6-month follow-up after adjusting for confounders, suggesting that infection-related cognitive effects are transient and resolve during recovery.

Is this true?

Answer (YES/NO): YES